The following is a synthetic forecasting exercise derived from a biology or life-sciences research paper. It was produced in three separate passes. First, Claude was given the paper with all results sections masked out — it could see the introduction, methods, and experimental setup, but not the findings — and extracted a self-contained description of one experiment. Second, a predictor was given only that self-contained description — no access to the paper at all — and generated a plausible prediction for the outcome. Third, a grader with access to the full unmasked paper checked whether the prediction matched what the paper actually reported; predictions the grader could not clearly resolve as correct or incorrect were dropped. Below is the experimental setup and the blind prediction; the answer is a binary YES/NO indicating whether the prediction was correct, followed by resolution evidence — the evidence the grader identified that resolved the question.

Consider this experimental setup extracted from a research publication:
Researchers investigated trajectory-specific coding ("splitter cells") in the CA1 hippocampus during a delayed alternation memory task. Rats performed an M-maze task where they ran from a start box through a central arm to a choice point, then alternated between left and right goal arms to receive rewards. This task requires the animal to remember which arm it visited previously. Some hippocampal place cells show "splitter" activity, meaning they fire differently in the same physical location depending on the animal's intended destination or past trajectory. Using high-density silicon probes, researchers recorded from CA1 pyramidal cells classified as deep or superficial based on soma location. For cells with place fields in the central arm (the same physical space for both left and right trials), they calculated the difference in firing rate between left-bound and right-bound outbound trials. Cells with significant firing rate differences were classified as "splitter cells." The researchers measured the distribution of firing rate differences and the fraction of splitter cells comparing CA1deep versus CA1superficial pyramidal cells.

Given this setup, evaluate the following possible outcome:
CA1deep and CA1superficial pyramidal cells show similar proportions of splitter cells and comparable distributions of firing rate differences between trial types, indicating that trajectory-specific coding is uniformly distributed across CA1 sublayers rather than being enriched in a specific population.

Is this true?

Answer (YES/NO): NO